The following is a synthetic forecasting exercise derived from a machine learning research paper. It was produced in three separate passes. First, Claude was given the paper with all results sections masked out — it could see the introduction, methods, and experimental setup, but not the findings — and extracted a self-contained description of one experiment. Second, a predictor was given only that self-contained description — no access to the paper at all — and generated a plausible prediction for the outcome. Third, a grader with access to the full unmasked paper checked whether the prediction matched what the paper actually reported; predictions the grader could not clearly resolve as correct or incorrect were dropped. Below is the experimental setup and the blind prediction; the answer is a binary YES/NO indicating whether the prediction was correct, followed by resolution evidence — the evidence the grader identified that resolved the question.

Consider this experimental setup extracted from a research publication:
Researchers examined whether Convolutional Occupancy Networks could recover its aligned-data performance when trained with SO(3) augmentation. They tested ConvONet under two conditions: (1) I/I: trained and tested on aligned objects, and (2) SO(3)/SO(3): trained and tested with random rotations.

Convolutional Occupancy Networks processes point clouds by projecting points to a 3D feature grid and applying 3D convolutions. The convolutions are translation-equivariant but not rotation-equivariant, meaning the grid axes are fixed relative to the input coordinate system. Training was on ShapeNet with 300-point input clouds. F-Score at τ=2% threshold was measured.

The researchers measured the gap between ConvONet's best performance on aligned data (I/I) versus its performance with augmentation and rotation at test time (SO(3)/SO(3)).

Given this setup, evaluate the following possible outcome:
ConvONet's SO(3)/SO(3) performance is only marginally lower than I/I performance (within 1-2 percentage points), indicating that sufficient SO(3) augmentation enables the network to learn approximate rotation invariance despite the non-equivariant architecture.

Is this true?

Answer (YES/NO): NO